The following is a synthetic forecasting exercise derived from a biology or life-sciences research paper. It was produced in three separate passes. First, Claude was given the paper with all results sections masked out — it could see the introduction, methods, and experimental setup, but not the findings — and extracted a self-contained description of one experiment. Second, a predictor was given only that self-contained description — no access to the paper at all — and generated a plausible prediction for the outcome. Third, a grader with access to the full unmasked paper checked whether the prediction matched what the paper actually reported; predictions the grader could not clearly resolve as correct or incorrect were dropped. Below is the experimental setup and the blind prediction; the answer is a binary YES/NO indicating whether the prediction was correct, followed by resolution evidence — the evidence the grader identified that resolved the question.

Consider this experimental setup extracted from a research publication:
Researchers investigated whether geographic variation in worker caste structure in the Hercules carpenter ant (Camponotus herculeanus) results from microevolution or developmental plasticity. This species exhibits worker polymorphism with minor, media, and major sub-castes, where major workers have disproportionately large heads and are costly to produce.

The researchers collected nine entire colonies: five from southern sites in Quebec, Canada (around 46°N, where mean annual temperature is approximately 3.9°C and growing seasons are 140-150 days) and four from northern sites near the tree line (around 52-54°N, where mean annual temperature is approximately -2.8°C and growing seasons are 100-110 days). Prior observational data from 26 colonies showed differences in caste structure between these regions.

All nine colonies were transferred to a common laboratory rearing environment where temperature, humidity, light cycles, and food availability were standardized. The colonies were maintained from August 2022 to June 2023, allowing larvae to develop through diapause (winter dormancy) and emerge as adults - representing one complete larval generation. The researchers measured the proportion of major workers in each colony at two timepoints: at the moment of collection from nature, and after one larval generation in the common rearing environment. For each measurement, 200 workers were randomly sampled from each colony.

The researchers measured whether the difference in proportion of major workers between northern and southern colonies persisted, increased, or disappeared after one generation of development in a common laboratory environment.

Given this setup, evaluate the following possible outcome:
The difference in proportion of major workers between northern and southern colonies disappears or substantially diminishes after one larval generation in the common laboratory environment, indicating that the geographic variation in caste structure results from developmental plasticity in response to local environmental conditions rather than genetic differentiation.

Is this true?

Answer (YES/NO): YES